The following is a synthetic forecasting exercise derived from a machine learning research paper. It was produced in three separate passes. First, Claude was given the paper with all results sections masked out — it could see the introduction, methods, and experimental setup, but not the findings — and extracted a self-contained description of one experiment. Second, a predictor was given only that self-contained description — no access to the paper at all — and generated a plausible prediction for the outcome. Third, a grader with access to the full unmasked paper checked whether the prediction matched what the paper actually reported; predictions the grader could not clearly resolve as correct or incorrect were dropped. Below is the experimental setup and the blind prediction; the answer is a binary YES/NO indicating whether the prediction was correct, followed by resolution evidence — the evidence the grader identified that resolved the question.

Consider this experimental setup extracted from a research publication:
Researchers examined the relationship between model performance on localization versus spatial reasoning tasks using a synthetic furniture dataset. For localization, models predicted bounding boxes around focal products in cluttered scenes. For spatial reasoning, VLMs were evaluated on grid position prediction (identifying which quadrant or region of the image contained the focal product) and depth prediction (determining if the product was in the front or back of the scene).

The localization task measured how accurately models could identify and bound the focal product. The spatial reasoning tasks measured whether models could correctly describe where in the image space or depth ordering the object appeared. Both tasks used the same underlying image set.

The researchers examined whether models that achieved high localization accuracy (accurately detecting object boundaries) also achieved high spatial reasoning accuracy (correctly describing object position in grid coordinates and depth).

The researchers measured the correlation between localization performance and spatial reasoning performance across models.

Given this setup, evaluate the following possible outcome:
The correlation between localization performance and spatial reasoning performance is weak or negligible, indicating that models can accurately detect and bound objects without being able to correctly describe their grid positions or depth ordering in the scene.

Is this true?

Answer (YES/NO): NO